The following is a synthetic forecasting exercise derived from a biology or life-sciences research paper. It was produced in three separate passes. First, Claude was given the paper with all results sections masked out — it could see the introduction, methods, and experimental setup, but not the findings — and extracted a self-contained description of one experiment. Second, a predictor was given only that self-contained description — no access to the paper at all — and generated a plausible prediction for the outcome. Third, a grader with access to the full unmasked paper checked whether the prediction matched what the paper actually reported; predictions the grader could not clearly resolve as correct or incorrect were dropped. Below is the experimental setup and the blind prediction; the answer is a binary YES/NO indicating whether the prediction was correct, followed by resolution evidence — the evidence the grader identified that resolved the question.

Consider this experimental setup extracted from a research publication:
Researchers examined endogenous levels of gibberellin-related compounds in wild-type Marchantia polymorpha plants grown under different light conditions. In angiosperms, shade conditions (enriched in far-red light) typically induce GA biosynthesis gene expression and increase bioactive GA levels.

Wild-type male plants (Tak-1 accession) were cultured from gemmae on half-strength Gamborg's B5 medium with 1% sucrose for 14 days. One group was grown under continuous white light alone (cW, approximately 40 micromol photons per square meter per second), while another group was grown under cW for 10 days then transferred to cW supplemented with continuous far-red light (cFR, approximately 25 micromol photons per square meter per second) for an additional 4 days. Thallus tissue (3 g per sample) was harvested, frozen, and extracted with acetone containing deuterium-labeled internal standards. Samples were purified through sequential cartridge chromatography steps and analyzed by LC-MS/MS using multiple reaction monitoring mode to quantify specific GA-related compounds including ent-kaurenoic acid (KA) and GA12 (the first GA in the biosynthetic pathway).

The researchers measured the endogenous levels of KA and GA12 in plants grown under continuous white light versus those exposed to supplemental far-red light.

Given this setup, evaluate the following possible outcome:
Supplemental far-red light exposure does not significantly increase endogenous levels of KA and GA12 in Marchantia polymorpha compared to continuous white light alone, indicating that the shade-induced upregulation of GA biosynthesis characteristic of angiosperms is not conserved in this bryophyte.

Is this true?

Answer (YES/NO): NO